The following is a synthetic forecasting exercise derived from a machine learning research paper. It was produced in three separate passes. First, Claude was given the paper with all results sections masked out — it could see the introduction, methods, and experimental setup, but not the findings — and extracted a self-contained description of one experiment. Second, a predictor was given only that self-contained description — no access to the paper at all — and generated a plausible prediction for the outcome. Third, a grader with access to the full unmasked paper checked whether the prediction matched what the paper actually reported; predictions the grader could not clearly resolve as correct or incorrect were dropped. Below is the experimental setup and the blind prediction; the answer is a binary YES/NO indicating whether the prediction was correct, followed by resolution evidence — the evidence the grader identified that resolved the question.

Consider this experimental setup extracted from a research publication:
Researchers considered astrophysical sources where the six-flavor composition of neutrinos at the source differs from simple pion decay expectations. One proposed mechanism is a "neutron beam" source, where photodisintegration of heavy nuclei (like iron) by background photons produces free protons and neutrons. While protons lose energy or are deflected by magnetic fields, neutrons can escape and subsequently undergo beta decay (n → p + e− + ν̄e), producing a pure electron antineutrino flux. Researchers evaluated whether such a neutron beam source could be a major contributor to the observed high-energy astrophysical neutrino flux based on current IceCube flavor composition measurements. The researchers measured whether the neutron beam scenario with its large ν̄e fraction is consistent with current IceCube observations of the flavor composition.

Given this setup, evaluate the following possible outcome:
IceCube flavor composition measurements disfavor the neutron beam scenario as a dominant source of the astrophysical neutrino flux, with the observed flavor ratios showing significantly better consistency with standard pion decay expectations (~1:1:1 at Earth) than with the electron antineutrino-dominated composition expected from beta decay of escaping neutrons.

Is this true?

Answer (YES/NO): YES